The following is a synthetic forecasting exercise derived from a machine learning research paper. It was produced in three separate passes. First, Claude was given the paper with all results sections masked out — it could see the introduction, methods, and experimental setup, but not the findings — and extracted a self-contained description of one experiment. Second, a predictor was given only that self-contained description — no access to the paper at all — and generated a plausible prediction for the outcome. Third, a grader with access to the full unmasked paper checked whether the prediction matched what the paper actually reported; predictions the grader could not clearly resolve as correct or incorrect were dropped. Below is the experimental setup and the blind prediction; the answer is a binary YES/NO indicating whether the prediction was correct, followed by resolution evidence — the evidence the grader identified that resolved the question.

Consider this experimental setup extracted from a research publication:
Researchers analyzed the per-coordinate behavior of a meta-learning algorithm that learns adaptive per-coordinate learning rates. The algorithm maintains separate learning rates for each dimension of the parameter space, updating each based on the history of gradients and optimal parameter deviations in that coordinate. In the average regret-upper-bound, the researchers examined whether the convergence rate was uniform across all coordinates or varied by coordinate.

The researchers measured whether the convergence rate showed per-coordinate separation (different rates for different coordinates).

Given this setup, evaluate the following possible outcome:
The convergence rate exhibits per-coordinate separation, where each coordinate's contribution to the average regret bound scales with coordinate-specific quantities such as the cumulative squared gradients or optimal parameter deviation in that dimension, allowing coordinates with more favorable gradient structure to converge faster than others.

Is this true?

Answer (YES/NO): YES